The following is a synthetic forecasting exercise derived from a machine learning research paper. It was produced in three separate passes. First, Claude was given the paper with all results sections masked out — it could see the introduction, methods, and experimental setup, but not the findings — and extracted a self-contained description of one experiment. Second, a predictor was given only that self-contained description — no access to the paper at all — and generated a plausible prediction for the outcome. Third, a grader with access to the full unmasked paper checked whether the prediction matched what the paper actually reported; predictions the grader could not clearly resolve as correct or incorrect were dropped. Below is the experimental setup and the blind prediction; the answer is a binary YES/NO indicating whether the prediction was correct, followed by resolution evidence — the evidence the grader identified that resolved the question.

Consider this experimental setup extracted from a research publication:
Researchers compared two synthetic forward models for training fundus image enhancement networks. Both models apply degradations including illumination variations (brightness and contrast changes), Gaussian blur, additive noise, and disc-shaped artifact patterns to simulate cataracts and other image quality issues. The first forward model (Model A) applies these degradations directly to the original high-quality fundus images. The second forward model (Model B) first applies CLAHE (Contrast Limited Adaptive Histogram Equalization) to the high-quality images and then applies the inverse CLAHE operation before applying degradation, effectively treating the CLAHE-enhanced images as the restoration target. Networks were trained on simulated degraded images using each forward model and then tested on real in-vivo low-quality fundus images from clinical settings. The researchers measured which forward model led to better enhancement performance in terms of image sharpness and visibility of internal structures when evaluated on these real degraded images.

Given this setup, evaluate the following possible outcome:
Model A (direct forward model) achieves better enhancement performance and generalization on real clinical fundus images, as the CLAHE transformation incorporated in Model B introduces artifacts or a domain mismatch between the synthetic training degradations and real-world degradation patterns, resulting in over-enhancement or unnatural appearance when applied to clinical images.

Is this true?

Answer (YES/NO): NO